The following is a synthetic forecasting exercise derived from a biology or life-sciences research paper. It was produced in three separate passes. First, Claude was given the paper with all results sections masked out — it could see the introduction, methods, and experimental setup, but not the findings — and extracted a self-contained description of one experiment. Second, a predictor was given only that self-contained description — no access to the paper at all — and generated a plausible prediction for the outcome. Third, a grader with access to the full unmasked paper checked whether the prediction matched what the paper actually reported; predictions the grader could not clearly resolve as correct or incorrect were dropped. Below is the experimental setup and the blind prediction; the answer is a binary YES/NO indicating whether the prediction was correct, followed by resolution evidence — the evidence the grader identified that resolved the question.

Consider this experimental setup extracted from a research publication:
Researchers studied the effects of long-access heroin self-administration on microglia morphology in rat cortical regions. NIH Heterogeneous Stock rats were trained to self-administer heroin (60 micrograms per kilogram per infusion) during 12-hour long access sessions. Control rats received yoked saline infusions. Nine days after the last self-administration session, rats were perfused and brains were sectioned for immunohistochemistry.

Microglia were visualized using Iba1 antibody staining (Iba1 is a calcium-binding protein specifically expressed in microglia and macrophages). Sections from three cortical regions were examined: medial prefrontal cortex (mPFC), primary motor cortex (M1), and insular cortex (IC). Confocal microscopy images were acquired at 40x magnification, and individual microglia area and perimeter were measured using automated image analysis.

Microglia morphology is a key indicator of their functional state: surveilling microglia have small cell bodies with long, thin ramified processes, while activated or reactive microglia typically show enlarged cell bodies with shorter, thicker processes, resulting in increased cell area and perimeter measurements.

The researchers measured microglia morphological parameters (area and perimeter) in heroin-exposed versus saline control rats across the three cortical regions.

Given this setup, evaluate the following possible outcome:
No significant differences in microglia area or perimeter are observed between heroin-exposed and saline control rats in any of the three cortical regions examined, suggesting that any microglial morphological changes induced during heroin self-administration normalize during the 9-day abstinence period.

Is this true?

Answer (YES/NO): NO